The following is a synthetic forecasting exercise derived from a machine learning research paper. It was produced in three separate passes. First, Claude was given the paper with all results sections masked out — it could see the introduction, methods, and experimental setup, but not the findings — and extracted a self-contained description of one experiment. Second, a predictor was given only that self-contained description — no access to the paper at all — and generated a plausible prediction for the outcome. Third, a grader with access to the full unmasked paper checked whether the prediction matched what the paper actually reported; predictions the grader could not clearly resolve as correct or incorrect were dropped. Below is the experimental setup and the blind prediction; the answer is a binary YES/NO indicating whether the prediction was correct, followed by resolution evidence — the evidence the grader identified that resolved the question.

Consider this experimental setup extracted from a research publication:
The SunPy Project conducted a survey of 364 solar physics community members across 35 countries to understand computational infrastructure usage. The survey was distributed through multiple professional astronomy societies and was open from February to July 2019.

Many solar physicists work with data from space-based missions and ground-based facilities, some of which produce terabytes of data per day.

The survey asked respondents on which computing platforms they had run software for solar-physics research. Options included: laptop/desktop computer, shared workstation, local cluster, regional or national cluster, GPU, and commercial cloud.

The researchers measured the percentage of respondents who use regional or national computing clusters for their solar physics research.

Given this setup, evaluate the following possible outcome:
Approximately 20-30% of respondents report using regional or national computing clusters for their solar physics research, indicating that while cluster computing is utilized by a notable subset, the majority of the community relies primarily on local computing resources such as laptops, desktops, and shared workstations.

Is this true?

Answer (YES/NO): NO